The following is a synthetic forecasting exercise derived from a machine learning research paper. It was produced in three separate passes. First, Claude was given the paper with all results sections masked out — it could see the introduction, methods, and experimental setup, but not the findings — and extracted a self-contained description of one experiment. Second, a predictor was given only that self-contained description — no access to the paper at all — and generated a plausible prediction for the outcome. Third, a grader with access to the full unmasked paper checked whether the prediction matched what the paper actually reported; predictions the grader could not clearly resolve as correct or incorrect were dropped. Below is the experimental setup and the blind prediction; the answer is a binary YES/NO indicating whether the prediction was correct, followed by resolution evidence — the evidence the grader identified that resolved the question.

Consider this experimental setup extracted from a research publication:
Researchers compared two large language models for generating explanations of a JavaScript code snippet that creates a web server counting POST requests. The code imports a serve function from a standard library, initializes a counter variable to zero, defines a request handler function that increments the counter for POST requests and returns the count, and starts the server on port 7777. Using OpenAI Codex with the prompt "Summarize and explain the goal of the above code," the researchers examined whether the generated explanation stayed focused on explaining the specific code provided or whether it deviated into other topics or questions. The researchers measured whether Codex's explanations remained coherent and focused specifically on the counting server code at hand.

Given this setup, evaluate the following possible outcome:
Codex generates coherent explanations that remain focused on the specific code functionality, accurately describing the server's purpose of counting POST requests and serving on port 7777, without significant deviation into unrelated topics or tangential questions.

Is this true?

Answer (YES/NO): NO